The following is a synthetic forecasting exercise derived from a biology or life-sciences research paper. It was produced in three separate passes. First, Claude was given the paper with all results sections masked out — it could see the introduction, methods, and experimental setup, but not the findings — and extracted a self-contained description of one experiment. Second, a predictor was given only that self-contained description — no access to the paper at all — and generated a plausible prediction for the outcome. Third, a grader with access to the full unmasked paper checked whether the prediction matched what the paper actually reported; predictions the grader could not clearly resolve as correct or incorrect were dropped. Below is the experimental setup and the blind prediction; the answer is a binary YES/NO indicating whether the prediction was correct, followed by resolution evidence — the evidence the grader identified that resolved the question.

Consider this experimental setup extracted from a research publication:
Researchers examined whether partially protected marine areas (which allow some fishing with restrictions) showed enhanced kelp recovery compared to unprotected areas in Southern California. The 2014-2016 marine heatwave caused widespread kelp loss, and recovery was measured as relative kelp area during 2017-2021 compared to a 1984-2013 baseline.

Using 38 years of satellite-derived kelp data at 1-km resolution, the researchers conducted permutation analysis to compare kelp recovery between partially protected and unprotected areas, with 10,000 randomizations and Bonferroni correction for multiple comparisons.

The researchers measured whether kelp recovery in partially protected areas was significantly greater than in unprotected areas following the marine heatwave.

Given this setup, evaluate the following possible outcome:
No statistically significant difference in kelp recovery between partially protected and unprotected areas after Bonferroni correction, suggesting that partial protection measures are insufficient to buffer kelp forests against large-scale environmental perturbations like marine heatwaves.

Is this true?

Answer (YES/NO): YES